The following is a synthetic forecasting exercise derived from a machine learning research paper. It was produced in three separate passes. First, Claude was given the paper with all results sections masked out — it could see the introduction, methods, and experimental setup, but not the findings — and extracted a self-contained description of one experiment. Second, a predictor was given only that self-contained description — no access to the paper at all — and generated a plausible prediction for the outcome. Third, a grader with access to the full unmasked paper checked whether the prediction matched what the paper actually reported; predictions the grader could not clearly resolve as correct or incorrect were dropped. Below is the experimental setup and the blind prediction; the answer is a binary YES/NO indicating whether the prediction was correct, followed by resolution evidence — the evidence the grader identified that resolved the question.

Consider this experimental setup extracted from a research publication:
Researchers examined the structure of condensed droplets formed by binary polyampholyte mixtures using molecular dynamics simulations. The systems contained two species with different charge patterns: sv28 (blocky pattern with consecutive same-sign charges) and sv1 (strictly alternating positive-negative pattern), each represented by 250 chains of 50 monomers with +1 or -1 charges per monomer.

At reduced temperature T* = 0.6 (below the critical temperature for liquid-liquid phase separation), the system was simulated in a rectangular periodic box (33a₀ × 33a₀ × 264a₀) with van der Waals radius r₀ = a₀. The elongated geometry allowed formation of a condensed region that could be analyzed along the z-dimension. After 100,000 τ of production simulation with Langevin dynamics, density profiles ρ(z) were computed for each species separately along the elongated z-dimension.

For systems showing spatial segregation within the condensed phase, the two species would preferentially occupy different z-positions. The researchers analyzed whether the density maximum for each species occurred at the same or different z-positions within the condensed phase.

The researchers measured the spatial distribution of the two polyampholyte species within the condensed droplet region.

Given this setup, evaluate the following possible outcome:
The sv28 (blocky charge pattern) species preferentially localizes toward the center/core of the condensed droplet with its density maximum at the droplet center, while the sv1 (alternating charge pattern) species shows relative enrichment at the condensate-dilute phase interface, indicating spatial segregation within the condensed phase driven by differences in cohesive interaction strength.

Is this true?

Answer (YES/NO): YES